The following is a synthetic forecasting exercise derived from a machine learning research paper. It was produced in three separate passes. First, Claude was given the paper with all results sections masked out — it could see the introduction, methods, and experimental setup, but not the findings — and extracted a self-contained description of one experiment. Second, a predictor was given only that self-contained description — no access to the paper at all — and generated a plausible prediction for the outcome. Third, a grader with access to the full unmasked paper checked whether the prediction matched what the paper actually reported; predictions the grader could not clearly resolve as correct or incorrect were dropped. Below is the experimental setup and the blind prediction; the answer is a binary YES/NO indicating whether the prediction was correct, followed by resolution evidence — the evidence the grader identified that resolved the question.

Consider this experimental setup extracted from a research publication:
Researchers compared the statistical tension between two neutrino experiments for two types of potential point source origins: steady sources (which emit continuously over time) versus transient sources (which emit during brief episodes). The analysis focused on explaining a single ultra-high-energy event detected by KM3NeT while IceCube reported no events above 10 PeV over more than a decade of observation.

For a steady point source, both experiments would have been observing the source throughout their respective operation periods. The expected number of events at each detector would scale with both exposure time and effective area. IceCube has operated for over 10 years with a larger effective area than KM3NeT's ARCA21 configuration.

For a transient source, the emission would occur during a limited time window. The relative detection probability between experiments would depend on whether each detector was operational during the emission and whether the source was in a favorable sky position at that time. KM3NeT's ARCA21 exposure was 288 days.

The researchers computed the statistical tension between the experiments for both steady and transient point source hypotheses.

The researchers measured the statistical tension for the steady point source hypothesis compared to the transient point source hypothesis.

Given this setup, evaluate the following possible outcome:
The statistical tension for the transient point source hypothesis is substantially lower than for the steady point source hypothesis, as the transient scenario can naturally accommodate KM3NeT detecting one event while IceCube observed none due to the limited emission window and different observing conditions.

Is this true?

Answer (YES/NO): YES